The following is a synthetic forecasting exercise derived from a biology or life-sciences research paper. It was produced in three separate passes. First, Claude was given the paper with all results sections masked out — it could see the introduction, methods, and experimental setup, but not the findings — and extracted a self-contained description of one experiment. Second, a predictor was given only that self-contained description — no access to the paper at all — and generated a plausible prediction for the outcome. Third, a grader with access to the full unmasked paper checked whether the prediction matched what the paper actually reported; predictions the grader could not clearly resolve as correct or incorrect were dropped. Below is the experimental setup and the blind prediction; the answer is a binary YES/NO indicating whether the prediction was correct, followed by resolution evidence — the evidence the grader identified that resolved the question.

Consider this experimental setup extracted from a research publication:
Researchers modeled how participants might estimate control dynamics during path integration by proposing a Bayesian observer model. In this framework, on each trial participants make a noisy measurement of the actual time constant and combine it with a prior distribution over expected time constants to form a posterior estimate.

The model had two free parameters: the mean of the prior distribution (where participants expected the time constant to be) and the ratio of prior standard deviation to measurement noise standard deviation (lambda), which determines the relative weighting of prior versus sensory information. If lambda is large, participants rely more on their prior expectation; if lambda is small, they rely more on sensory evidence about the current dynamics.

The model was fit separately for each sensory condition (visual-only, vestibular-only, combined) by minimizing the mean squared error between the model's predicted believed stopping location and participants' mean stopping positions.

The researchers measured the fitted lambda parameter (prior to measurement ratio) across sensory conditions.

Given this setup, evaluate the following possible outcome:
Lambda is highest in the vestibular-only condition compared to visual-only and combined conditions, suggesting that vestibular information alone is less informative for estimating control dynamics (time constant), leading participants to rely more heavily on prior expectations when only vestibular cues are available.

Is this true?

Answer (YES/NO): NO